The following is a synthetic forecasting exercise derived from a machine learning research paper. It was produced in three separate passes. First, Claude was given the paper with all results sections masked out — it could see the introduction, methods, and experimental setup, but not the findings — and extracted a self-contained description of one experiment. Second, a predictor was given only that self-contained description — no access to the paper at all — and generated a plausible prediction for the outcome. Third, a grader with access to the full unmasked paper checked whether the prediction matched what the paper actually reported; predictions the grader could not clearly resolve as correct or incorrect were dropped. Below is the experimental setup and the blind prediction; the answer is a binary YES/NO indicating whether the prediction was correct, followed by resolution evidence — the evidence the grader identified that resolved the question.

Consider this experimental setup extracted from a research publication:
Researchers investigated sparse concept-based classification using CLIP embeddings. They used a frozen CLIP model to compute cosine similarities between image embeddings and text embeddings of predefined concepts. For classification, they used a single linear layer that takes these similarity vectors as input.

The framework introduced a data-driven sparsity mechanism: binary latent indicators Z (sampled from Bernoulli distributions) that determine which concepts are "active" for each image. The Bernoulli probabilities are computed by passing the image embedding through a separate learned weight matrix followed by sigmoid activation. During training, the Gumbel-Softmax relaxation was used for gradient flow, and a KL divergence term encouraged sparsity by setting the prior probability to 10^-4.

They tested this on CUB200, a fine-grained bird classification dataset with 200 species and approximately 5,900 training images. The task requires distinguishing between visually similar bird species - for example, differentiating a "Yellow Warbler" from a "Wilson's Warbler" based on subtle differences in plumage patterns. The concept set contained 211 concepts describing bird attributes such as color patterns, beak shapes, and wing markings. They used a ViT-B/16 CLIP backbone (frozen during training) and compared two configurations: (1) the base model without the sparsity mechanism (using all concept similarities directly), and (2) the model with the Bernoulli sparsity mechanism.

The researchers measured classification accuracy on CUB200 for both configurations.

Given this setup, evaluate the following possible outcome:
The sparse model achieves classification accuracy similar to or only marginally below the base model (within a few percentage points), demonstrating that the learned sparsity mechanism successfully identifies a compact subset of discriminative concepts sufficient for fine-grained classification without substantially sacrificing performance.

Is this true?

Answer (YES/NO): NO